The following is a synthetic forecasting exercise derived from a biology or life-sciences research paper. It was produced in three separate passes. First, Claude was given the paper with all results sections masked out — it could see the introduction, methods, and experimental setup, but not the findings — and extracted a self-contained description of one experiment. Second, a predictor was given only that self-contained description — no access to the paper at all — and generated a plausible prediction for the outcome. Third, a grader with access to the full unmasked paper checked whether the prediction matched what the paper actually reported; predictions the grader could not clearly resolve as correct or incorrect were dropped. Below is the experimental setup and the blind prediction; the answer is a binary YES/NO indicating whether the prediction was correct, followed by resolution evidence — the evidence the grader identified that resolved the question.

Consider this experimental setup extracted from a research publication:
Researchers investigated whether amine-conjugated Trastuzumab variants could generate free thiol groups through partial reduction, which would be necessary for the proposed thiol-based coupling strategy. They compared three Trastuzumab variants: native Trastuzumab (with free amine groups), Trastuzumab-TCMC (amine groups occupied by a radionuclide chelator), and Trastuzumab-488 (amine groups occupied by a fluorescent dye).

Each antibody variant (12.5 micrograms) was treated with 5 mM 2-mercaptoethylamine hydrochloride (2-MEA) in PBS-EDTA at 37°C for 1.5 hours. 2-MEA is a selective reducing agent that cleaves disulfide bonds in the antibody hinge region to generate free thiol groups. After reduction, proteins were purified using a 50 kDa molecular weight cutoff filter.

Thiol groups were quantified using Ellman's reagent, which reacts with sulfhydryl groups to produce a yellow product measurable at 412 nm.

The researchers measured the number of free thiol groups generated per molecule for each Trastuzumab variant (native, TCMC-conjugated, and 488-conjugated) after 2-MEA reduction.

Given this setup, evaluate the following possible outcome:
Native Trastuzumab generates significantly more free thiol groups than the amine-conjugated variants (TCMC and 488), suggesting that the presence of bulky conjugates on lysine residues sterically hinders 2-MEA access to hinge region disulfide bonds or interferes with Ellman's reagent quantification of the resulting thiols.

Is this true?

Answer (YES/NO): NO